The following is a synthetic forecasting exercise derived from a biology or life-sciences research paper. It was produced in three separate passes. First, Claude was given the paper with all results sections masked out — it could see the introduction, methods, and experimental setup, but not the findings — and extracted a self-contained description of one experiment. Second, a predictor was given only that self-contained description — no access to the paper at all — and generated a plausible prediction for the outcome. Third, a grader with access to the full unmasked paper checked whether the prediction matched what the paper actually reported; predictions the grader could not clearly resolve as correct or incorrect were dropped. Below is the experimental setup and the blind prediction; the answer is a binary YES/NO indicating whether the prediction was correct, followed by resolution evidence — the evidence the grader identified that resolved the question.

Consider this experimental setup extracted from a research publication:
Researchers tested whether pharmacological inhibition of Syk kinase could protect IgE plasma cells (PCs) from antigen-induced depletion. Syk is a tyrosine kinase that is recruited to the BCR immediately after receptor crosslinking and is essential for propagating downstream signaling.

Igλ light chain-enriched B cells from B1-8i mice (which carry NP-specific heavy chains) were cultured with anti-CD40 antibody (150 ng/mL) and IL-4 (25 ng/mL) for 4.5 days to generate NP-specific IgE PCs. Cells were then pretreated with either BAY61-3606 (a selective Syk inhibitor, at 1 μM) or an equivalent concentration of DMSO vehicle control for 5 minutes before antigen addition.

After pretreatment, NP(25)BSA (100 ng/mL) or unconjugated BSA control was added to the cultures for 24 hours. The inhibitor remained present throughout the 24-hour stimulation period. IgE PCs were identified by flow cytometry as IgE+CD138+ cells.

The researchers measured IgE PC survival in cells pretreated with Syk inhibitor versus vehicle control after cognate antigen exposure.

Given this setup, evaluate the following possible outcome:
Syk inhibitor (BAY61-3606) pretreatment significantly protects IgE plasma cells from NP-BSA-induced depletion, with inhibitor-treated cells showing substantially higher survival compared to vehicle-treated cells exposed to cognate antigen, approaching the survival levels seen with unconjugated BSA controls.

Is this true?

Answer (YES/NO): YES